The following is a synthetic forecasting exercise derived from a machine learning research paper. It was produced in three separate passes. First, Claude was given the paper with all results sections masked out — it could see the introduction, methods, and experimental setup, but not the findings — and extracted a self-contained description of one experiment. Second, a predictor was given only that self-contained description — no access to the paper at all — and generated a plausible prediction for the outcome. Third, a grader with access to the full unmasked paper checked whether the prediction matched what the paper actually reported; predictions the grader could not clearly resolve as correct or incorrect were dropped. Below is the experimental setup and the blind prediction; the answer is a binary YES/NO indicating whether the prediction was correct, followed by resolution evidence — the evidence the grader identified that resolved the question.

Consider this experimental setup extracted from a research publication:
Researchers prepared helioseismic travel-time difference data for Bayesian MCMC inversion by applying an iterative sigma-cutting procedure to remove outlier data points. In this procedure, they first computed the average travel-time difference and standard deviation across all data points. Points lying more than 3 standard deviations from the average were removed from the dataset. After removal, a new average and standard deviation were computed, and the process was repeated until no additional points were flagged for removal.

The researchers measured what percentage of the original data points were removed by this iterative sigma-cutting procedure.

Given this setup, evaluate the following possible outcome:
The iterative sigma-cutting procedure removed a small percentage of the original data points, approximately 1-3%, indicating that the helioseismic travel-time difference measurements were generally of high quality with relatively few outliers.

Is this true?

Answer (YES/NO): YES